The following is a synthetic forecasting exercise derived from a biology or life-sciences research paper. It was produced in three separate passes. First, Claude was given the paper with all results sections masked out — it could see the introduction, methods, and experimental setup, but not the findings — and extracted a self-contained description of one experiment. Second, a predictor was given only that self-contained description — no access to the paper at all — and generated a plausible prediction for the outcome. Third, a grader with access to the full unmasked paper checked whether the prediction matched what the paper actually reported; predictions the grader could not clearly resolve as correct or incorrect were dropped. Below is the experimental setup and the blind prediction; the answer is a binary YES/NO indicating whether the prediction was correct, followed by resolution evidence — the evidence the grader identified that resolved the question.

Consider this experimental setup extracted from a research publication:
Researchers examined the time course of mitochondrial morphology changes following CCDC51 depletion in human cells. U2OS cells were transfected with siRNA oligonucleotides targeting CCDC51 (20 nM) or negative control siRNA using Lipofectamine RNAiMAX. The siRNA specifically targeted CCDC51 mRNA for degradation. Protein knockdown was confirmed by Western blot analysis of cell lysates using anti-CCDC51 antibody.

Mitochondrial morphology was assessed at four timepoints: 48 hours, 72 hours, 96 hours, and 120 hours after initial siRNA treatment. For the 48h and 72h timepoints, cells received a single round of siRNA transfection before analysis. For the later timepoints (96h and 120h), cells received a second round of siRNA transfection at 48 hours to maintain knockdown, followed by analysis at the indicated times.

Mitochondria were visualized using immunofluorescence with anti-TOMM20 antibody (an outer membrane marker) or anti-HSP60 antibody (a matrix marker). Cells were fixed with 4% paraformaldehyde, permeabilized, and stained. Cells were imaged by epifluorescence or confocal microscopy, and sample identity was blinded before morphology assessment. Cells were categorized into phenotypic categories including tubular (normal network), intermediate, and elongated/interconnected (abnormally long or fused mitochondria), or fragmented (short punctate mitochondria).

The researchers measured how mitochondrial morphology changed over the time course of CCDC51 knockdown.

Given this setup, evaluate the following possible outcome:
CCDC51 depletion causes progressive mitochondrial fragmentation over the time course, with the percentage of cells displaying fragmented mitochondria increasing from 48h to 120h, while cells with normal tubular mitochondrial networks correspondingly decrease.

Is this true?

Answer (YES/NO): NO